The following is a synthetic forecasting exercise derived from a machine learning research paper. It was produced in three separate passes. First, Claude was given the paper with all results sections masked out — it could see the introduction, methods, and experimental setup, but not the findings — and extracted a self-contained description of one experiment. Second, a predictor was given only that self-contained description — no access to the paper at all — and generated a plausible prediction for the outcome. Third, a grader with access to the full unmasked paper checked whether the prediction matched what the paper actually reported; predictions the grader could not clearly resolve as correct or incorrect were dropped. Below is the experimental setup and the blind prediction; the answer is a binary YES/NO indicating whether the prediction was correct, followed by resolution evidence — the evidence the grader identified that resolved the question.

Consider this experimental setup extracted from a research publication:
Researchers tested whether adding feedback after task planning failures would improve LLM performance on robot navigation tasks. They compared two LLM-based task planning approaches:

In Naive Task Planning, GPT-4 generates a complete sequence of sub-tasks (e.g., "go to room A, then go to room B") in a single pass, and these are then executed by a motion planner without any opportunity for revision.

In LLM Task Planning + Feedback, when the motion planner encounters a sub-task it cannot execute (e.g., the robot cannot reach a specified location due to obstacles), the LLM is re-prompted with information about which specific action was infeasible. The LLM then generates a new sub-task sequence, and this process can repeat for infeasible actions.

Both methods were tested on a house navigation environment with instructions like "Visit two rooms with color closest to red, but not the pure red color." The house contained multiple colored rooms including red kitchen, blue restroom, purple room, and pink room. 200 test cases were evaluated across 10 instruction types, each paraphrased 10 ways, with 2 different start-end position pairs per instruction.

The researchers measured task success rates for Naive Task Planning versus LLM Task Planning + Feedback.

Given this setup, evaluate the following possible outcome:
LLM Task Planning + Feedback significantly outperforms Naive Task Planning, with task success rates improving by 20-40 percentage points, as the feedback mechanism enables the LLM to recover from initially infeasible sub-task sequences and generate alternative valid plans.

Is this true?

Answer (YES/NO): NO